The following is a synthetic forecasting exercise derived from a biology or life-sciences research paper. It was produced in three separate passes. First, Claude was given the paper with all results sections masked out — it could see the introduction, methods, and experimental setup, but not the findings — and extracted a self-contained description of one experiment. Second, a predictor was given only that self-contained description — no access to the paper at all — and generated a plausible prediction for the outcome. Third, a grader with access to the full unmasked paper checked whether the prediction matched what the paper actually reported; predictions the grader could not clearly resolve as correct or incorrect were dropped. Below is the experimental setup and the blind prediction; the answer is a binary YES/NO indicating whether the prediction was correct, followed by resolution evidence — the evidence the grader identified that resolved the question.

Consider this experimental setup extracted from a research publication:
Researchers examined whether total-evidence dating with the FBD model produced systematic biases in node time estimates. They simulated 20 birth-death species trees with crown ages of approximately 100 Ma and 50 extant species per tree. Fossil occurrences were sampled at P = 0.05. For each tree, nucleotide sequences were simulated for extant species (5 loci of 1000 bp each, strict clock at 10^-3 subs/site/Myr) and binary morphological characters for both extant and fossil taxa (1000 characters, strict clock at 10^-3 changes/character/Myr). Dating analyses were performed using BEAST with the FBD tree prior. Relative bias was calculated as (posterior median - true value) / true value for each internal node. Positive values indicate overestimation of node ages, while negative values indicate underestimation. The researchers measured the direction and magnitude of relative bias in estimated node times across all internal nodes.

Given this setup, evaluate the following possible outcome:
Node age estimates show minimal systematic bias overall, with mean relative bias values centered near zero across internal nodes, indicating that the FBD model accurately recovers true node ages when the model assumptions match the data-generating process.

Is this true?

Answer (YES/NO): YES